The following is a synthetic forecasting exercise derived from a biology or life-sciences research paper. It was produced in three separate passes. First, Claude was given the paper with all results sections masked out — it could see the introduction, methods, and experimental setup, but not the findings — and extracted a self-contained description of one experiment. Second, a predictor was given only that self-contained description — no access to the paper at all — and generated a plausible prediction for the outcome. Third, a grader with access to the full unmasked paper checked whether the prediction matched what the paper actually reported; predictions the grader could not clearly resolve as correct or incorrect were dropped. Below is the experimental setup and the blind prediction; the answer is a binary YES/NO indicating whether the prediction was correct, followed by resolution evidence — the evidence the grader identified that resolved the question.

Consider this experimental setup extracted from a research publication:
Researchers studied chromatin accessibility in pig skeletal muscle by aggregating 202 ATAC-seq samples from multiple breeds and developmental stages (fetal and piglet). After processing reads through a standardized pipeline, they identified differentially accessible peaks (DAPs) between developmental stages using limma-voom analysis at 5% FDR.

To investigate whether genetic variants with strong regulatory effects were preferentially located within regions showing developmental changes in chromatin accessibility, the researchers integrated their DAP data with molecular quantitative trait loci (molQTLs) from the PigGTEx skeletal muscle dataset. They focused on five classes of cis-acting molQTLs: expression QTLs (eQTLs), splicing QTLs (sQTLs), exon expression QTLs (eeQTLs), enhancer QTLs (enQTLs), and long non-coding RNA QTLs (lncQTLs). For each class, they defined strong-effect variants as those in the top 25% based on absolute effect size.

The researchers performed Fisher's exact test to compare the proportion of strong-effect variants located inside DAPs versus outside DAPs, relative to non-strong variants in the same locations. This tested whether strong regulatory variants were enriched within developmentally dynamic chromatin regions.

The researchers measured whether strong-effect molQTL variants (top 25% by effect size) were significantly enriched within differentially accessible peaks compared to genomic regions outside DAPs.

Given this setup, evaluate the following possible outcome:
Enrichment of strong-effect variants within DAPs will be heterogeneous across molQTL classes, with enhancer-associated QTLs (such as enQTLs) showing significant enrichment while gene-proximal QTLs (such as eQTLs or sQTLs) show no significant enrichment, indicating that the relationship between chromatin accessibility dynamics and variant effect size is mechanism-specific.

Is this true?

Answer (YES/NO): NO